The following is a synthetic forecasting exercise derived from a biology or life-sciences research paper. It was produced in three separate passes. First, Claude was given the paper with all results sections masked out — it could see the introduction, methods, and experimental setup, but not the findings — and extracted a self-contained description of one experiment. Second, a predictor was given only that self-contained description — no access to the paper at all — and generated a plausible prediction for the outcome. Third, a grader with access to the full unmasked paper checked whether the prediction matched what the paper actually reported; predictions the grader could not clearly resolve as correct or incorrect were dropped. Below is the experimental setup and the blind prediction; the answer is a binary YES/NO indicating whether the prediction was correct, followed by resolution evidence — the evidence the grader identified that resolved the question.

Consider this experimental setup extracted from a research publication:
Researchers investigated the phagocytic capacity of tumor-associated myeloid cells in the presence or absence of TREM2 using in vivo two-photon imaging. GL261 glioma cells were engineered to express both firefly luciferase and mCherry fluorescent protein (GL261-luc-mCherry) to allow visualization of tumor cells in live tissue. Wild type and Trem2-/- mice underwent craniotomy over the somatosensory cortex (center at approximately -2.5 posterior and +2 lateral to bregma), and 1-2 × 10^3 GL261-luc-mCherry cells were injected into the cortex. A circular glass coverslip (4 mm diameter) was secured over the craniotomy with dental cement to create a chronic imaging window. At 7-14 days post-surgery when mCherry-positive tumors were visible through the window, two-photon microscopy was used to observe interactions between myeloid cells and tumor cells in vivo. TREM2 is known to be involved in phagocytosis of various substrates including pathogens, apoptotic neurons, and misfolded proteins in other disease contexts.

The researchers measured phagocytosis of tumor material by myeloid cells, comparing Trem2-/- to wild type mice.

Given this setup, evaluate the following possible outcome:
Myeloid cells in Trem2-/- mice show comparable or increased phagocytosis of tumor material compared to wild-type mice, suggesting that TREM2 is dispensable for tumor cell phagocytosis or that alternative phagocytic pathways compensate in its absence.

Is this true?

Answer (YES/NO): NO